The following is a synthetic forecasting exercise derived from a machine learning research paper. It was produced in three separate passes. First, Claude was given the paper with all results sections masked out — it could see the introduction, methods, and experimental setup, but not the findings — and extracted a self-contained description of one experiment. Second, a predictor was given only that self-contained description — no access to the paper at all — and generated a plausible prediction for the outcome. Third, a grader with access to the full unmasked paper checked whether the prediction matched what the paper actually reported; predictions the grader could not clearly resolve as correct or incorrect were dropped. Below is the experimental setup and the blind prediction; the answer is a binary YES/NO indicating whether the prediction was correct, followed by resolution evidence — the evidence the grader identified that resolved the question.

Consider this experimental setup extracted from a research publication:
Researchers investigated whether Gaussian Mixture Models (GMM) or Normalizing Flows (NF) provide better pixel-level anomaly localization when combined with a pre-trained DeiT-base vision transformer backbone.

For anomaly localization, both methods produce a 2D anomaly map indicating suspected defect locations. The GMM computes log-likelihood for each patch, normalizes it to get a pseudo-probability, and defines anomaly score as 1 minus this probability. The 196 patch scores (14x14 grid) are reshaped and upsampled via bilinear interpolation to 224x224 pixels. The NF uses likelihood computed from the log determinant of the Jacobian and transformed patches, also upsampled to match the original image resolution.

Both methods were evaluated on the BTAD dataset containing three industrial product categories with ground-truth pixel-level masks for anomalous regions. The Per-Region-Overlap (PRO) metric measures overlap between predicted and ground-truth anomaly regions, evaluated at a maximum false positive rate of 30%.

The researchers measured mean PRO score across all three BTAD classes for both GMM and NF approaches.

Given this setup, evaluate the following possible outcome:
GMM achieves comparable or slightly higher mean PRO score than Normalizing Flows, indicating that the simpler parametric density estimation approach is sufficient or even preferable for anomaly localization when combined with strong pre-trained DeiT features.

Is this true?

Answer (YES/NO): NO